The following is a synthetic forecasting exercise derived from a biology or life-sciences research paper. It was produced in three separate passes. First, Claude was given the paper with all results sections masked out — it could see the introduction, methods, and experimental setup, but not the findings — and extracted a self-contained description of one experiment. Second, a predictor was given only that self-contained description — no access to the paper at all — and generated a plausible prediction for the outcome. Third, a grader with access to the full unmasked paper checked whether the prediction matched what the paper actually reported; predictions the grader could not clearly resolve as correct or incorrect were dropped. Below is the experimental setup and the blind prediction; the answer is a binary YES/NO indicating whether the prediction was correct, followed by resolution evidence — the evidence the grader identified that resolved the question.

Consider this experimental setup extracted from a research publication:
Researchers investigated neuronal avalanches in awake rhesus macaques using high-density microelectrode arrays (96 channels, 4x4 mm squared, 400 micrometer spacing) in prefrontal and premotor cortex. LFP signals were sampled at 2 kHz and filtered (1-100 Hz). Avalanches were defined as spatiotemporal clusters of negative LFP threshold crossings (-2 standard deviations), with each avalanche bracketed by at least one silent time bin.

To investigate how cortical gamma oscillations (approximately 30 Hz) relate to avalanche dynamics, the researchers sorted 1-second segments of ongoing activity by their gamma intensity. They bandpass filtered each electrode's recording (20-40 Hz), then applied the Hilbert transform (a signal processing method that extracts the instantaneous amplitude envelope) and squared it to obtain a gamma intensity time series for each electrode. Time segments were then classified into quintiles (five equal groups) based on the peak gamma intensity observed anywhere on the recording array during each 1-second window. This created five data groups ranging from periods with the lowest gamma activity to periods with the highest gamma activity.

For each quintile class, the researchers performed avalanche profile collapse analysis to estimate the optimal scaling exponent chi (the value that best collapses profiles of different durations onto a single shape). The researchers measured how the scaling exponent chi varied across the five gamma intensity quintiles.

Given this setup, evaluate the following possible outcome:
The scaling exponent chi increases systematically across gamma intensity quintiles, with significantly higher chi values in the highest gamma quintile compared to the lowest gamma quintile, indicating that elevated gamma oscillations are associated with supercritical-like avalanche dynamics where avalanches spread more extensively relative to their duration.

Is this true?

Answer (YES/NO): NO